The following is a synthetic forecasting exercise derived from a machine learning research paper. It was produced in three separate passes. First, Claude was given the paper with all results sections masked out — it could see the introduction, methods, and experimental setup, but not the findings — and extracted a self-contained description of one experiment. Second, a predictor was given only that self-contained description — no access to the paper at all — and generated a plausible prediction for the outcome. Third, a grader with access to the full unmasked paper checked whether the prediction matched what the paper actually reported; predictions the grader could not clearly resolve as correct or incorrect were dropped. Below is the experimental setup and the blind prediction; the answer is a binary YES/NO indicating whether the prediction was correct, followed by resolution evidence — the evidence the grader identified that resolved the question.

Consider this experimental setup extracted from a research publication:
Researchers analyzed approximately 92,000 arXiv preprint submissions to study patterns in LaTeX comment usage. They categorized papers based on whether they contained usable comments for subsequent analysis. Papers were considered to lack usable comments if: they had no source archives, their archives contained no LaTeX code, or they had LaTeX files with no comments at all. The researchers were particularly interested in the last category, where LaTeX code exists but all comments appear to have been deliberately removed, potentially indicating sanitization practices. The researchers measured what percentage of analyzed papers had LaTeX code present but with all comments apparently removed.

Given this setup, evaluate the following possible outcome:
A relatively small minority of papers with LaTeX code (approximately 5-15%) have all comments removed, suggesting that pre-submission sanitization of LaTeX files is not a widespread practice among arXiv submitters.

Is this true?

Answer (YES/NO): NO